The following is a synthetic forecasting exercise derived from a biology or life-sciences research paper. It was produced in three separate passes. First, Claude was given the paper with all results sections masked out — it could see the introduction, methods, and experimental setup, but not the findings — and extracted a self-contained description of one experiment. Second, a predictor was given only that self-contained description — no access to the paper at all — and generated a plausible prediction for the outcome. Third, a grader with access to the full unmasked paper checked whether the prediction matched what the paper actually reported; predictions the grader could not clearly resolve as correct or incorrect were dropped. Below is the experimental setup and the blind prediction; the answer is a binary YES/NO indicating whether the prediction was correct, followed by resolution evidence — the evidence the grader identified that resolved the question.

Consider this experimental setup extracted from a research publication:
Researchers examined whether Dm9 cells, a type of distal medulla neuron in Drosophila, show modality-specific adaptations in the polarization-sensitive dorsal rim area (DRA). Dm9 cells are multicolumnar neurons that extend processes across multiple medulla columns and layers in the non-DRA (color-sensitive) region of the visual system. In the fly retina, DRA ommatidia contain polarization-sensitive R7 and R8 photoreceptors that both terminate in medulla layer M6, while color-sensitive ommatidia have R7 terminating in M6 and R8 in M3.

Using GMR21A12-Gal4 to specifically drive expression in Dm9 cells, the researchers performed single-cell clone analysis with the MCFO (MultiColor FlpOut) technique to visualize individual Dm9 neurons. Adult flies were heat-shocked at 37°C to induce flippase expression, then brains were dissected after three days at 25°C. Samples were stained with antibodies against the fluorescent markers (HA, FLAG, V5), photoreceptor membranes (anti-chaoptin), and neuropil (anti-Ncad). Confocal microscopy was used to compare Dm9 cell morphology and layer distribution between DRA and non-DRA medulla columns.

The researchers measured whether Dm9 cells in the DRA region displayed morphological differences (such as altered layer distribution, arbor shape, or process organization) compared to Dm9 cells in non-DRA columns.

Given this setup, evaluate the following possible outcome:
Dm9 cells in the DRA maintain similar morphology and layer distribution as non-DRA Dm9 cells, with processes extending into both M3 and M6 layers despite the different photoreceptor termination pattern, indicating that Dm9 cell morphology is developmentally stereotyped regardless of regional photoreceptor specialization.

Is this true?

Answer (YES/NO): YES